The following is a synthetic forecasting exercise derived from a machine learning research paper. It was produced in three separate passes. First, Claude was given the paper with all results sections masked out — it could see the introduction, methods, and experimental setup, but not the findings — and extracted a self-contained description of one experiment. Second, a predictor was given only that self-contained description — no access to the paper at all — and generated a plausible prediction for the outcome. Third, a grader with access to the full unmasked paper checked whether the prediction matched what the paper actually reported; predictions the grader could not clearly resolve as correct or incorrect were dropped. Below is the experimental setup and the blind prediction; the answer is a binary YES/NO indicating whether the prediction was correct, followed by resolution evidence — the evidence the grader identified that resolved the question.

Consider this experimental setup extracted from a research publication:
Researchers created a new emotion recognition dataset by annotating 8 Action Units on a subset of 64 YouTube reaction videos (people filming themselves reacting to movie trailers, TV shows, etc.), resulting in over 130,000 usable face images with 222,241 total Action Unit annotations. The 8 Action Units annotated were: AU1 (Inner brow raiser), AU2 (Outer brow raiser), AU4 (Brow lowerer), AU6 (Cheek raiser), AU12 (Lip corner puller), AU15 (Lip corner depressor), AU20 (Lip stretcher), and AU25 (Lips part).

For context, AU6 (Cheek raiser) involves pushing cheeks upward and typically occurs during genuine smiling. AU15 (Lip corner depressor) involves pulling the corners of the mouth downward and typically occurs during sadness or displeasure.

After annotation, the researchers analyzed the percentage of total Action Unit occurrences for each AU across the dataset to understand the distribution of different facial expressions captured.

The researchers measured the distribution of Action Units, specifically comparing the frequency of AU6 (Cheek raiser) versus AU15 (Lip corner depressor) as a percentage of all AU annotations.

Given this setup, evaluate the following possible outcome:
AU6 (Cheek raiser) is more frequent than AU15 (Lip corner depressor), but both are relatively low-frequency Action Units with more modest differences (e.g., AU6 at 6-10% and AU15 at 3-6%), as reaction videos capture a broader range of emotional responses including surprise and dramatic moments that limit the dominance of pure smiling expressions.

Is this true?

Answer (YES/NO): NO